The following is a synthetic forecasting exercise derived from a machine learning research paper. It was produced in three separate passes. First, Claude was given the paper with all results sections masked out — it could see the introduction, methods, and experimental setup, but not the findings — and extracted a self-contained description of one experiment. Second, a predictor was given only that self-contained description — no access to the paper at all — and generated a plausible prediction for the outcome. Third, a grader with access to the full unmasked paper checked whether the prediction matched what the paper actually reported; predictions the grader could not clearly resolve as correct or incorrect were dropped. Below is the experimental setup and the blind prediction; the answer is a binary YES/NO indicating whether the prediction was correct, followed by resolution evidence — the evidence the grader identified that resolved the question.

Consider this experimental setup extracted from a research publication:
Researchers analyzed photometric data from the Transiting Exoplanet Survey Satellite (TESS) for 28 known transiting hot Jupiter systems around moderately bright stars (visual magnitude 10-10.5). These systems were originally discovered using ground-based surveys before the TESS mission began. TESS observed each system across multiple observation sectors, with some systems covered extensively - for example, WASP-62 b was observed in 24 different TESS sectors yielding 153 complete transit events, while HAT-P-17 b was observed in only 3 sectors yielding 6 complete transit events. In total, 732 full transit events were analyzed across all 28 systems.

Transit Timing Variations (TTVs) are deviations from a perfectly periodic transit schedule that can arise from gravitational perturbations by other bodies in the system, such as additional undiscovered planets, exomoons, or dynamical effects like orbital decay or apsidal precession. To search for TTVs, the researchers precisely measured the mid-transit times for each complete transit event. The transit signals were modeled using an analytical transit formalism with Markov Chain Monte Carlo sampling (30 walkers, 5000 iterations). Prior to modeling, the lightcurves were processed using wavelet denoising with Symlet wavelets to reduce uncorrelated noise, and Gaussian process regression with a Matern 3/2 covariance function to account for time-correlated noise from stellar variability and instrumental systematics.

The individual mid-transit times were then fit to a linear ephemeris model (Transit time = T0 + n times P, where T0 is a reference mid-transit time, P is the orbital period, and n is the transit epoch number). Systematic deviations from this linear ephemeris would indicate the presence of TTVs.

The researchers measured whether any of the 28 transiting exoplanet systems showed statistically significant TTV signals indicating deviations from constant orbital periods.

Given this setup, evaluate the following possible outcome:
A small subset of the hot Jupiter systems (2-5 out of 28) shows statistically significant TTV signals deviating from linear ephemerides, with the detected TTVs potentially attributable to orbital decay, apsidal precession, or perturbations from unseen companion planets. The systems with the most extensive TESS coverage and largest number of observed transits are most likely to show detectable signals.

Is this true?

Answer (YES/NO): NO